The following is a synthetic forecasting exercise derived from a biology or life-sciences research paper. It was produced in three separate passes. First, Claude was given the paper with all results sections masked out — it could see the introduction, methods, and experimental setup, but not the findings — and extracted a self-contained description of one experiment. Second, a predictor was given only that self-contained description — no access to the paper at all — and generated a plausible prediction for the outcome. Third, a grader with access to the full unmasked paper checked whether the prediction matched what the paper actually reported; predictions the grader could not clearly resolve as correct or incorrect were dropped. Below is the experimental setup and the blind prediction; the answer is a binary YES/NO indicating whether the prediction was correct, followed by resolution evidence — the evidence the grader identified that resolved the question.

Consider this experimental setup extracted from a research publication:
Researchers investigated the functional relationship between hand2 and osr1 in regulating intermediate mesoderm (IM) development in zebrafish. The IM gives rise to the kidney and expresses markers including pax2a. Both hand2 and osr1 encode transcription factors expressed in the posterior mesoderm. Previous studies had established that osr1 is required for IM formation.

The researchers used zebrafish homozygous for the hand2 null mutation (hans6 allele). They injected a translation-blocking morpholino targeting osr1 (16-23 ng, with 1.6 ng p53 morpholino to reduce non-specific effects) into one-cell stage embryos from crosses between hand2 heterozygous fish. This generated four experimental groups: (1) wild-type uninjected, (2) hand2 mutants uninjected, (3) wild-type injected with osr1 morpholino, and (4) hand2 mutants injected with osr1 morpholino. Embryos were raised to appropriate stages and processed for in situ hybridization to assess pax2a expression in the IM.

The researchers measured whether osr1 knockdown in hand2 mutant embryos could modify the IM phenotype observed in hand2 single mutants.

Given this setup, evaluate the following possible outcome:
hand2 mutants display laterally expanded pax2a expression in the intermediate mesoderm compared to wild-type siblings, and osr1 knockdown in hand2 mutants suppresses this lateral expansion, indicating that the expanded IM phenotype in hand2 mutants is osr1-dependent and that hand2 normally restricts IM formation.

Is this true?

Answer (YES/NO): YES